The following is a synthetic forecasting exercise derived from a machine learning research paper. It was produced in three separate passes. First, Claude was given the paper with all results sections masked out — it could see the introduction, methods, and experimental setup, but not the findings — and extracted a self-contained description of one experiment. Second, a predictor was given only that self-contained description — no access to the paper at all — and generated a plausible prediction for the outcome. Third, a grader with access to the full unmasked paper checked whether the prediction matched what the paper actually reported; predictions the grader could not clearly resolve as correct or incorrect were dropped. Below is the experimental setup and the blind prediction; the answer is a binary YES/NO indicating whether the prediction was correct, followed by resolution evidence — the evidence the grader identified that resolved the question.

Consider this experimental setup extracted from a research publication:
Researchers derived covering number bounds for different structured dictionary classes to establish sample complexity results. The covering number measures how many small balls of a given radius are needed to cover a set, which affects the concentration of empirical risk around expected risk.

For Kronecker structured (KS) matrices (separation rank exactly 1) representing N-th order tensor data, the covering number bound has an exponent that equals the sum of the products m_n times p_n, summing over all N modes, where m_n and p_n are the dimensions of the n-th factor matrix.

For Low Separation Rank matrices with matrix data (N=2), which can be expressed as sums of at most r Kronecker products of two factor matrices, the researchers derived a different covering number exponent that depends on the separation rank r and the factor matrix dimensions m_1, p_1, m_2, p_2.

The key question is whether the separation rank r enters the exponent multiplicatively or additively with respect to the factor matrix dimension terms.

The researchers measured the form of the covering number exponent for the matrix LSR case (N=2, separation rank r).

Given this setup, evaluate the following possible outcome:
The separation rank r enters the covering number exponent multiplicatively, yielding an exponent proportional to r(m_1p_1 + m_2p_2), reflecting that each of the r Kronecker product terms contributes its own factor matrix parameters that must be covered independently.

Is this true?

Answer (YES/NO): YES